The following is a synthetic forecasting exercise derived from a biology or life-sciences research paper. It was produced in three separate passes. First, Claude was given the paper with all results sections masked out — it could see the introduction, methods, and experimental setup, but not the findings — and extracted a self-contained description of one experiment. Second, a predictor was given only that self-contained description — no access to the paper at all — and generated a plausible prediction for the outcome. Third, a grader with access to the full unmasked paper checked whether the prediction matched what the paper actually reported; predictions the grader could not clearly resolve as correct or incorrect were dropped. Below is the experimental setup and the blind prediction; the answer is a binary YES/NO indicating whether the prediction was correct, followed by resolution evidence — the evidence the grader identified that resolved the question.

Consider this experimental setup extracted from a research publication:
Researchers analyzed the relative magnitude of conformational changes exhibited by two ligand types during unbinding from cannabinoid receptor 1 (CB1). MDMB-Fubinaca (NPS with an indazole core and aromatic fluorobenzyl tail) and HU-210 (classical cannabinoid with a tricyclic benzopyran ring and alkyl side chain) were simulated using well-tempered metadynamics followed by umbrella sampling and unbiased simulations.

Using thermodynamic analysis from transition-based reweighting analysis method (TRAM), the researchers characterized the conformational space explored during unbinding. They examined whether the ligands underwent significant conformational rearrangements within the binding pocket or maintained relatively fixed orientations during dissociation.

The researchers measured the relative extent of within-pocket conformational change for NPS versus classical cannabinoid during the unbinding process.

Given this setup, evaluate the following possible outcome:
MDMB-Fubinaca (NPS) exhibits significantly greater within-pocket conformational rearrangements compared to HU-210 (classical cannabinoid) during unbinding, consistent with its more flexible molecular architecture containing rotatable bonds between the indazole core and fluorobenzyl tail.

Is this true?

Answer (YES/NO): YES